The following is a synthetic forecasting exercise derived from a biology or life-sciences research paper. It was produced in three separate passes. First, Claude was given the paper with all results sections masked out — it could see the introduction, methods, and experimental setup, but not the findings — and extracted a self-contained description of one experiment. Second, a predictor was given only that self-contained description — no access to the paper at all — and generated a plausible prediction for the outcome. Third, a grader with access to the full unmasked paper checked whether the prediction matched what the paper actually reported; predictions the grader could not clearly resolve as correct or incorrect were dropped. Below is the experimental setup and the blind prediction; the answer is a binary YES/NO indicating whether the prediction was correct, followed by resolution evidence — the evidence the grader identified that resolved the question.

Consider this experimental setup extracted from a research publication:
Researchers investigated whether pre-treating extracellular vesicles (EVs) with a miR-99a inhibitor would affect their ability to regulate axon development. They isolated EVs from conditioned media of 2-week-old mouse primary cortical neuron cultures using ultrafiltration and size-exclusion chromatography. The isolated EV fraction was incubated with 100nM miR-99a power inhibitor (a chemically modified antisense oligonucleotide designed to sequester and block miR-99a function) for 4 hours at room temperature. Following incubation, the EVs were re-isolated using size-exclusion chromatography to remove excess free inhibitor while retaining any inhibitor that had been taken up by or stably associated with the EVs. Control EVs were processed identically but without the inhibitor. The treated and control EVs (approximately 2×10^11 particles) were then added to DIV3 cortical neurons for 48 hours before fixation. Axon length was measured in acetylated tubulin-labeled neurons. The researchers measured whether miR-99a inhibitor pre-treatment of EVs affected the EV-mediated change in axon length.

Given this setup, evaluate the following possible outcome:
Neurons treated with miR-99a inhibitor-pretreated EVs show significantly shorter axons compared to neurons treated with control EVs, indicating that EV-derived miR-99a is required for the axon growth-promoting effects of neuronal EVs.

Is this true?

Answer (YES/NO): YES